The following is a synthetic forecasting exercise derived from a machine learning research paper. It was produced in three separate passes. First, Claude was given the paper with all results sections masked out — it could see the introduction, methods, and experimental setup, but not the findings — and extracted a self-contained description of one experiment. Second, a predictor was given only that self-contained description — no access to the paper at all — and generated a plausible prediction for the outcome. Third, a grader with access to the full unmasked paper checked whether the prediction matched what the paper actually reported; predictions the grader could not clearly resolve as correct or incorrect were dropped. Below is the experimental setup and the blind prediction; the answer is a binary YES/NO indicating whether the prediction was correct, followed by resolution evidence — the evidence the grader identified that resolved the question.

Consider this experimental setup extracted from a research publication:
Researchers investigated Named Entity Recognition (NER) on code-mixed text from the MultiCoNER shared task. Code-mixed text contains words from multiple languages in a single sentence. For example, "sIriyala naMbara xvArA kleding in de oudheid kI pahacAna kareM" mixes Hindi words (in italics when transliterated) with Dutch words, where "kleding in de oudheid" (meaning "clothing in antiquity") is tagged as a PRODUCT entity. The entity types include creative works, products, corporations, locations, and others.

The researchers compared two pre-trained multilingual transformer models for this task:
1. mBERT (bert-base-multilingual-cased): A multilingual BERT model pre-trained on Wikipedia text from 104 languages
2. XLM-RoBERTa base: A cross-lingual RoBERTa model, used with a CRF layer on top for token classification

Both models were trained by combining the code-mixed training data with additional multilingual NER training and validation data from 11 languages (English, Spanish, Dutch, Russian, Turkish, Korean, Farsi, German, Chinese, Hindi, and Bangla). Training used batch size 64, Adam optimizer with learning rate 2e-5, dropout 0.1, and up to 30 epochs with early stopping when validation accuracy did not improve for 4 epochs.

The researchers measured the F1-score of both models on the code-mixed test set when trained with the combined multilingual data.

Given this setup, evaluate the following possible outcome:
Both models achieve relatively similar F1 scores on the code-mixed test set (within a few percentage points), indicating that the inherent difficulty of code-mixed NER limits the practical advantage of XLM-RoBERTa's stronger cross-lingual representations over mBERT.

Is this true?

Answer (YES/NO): YES